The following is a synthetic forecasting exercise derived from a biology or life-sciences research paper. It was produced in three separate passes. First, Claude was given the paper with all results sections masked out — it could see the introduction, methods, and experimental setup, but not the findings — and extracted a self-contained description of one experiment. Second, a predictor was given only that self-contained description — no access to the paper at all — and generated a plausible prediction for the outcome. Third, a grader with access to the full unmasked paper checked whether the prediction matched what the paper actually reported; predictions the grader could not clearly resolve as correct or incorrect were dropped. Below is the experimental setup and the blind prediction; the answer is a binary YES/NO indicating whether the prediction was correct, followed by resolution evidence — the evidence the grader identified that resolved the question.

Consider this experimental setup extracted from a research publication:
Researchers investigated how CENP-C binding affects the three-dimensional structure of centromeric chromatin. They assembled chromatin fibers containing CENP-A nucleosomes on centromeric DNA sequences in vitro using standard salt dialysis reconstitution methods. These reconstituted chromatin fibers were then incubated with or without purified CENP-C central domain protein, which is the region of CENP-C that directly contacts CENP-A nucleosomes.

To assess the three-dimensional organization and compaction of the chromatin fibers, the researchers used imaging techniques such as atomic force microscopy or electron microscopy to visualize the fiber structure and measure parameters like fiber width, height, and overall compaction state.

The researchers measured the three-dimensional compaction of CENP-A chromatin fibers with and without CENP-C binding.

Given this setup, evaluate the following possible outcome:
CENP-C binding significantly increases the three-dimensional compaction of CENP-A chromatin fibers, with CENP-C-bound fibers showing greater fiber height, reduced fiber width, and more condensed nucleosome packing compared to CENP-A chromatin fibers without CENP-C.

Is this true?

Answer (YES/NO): NO